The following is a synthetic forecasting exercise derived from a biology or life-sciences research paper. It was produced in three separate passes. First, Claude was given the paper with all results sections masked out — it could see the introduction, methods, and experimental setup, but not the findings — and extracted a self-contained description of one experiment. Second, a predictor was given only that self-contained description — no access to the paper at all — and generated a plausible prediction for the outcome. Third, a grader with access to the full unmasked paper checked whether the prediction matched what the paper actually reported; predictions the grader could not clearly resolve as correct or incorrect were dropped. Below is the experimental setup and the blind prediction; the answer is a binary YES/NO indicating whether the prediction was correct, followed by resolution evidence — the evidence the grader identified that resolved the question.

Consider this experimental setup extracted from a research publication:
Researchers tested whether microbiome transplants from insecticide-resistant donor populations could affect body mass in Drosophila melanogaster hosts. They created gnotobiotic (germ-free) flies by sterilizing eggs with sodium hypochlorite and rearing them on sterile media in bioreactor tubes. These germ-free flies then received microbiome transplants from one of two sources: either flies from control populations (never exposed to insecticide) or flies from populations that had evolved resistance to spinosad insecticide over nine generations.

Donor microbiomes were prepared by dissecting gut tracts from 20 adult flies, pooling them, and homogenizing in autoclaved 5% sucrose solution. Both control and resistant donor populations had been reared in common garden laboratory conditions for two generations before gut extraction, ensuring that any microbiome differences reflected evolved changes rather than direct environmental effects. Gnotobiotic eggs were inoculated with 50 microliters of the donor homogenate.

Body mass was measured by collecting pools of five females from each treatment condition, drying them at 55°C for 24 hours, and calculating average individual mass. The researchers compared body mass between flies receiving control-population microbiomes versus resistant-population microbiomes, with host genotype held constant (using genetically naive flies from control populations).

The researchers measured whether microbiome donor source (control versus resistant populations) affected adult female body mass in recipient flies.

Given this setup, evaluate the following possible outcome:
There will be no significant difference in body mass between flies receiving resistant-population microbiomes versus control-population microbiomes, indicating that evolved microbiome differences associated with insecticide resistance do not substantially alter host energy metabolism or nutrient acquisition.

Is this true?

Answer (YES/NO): YES